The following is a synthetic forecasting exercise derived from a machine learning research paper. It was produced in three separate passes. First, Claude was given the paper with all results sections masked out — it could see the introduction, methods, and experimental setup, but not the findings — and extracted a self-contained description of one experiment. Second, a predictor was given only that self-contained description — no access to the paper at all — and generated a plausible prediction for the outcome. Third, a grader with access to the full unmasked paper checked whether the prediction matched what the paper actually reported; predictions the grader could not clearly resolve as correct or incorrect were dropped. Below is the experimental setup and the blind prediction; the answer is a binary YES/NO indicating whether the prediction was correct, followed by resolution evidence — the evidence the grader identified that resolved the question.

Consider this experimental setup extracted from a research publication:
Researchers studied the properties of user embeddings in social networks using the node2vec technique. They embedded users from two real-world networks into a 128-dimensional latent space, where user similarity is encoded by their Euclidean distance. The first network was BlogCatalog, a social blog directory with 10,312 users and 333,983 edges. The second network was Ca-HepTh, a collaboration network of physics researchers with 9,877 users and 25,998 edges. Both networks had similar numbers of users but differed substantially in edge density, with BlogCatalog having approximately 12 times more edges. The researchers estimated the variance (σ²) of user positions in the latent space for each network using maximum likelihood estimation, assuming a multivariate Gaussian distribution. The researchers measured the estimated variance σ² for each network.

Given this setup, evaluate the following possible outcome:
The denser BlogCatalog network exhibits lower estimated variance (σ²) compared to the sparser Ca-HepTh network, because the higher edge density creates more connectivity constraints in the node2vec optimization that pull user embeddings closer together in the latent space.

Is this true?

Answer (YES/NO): YES